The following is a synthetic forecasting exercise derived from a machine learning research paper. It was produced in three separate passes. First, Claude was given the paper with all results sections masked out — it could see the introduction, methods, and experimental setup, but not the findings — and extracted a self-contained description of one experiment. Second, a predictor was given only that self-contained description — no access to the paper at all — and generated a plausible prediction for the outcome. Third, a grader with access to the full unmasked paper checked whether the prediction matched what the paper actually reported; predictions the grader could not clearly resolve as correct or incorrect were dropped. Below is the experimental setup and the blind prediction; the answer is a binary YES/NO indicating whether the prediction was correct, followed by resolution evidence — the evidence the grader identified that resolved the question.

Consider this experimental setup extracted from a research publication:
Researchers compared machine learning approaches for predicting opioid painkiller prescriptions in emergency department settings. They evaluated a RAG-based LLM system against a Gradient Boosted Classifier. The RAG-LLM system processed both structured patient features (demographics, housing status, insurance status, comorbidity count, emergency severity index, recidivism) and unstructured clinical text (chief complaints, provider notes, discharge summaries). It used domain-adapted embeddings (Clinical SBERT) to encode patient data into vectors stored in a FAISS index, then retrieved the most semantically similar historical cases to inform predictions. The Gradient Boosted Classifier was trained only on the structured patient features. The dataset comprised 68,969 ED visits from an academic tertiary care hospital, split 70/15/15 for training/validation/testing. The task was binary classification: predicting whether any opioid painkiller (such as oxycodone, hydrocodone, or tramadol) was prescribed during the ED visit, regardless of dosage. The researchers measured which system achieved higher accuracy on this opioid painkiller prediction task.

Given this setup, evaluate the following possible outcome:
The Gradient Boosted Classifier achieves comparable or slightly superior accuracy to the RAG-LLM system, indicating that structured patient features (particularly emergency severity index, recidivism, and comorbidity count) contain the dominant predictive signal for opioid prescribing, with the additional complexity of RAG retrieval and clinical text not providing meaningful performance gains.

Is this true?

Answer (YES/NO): YES